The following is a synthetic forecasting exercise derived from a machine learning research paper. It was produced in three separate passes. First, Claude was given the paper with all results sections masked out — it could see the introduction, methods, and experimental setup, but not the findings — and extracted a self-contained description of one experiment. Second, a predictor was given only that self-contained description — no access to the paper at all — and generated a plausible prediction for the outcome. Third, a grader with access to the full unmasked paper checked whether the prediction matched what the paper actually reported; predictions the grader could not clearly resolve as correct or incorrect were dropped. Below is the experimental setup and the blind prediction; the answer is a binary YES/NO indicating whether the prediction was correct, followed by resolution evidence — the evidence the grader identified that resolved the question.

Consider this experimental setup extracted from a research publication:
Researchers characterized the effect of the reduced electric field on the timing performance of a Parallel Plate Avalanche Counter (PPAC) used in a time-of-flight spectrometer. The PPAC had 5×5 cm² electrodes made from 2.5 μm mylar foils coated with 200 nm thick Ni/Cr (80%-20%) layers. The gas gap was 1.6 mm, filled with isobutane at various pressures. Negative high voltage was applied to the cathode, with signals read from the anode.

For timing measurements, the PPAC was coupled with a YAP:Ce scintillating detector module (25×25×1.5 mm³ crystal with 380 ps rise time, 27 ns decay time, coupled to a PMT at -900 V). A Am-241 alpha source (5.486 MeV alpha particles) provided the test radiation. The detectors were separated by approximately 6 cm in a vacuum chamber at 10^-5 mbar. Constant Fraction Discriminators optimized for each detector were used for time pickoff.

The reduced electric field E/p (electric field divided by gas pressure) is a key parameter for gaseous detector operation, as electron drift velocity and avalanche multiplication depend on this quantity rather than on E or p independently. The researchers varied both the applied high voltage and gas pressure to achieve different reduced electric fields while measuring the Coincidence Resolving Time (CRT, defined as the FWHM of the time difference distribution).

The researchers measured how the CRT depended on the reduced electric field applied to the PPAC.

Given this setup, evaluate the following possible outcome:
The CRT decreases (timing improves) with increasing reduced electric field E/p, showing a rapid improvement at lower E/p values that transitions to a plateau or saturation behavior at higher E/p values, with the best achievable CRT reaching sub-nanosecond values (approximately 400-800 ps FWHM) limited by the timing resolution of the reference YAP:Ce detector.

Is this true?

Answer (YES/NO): NO